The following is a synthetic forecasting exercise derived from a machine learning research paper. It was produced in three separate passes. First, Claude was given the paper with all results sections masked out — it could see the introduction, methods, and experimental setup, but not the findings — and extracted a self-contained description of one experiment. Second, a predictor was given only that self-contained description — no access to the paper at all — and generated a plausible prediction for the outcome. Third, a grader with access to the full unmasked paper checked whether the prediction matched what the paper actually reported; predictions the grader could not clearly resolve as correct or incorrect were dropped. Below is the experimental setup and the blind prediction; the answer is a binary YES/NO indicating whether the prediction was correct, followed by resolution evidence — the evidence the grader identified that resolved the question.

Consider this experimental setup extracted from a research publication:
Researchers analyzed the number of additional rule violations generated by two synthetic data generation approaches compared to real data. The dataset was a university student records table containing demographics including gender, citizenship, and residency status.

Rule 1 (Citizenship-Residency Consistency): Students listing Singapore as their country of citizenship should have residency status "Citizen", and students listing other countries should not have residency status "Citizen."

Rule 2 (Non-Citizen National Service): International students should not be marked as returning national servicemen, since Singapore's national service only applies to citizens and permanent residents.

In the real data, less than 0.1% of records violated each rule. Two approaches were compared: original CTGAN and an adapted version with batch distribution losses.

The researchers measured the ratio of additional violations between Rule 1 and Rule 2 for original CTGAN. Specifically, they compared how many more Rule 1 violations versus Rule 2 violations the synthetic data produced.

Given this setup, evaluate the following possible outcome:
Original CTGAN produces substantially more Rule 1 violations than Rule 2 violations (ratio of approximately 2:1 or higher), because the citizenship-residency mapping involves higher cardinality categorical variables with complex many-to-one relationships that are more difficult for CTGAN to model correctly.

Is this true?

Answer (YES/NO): YES